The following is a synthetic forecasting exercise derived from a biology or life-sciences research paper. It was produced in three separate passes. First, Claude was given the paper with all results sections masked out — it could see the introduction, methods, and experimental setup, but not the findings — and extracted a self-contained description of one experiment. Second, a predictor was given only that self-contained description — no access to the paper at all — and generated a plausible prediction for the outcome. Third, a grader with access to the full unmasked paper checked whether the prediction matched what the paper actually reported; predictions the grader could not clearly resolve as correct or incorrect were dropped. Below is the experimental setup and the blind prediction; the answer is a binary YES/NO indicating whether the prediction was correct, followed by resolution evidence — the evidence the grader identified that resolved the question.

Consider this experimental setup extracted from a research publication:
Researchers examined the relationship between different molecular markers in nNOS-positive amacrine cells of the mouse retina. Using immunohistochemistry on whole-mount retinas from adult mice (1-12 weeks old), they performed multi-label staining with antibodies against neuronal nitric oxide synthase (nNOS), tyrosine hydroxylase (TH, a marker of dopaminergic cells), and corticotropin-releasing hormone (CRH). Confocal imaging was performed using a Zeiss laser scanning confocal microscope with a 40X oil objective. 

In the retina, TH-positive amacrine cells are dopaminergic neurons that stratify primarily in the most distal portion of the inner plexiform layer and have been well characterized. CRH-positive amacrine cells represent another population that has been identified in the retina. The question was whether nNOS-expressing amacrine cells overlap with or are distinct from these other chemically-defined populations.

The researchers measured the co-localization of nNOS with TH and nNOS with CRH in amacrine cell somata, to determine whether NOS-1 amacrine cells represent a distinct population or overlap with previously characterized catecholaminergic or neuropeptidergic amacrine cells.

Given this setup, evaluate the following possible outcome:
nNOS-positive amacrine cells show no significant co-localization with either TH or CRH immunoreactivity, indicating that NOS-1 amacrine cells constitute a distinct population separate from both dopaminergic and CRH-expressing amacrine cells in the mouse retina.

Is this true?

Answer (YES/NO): YES